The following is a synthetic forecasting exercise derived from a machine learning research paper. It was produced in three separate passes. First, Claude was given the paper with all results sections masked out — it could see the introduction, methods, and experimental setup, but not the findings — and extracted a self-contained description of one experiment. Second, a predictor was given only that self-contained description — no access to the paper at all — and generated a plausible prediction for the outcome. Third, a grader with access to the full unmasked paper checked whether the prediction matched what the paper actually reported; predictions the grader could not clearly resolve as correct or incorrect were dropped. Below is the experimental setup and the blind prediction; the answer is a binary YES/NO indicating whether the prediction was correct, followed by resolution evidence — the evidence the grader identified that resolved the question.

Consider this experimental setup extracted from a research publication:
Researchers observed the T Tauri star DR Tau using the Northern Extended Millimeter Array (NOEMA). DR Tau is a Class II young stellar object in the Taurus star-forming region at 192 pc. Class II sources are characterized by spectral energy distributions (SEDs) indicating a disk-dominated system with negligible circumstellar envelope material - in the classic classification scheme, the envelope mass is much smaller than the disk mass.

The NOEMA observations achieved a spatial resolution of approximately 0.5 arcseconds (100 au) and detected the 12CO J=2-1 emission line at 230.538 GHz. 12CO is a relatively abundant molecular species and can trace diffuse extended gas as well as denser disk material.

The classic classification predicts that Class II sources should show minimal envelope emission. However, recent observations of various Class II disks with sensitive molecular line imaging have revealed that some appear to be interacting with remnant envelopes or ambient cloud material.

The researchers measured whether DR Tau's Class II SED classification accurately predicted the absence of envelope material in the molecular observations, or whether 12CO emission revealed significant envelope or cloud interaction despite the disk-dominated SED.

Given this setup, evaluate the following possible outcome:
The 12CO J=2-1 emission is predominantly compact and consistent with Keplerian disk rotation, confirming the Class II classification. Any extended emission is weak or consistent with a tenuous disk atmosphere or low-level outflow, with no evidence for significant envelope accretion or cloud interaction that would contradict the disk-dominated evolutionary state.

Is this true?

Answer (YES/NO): NO